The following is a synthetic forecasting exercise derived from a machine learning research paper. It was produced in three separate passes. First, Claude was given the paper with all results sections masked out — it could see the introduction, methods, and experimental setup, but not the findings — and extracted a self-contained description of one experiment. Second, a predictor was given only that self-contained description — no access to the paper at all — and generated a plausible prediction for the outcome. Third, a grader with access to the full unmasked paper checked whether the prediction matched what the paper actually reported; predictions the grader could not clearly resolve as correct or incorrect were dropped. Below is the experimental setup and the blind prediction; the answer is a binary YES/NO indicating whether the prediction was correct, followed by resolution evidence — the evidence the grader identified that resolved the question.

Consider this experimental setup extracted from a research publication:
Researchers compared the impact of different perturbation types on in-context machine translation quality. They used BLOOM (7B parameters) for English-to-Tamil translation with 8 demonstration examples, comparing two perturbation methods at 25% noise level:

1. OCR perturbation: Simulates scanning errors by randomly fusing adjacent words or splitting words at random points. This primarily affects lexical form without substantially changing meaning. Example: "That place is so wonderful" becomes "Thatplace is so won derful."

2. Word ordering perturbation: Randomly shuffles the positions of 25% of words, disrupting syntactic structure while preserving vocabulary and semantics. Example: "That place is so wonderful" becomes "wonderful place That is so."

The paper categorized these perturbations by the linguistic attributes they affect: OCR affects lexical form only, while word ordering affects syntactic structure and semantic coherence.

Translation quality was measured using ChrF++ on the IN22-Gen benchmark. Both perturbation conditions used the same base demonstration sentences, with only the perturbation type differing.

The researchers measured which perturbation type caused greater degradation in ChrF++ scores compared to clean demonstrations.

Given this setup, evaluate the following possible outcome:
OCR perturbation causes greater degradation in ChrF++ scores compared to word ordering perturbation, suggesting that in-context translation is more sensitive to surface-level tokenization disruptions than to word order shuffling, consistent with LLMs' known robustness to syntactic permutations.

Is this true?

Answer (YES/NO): NO